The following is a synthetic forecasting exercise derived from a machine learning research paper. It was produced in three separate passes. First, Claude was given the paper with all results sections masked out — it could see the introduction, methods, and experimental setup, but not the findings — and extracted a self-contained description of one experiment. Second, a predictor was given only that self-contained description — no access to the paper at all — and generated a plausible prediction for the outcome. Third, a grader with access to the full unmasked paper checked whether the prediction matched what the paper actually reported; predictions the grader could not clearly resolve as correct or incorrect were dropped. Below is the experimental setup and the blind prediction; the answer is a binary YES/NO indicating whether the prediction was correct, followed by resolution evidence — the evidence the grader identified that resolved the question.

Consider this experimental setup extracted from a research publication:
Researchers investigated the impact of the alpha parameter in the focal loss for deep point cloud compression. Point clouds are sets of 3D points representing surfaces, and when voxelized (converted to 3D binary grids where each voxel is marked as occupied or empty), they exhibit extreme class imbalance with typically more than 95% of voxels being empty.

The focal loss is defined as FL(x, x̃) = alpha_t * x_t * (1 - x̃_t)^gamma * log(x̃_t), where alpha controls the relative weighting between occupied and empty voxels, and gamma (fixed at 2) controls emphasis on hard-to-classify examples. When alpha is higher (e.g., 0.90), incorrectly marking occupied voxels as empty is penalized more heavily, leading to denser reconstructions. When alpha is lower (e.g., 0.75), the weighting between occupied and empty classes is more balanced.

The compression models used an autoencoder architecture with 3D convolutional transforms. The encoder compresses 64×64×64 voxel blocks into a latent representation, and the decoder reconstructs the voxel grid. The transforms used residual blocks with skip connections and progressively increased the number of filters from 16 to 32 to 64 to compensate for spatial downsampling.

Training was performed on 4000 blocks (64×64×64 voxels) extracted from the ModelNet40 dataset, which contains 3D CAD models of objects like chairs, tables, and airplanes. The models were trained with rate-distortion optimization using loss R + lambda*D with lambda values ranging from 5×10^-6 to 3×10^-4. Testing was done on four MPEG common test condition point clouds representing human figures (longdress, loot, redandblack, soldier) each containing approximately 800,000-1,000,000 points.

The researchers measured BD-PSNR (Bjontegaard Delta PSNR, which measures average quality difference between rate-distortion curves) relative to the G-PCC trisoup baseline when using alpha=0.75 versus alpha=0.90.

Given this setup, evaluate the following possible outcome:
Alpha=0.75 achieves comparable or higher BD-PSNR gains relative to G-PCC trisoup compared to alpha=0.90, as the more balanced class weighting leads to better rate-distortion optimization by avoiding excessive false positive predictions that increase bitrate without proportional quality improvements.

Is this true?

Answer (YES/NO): YES